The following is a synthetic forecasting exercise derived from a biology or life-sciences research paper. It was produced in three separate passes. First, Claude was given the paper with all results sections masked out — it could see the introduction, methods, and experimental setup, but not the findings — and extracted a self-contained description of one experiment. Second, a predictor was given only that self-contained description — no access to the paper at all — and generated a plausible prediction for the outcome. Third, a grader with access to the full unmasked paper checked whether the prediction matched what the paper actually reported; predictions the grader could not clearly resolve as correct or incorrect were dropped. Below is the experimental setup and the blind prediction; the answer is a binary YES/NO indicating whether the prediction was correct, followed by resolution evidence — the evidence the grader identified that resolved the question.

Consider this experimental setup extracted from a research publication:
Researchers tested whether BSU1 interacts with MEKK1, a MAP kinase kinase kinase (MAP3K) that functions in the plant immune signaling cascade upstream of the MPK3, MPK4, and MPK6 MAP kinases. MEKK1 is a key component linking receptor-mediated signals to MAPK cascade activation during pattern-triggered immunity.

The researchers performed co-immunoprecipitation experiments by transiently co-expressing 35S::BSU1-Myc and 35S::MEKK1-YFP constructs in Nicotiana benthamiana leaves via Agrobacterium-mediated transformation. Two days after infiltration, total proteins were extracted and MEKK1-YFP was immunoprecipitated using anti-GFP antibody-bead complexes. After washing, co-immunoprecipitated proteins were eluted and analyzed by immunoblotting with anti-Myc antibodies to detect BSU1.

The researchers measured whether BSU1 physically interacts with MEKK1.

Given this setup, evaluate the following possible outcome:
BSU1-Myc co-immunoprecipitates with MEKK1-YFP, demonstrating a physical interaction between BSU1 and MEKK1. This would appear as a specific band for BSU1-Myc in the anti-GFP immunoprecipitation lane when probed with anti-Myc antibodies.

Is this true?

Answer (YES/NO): YES